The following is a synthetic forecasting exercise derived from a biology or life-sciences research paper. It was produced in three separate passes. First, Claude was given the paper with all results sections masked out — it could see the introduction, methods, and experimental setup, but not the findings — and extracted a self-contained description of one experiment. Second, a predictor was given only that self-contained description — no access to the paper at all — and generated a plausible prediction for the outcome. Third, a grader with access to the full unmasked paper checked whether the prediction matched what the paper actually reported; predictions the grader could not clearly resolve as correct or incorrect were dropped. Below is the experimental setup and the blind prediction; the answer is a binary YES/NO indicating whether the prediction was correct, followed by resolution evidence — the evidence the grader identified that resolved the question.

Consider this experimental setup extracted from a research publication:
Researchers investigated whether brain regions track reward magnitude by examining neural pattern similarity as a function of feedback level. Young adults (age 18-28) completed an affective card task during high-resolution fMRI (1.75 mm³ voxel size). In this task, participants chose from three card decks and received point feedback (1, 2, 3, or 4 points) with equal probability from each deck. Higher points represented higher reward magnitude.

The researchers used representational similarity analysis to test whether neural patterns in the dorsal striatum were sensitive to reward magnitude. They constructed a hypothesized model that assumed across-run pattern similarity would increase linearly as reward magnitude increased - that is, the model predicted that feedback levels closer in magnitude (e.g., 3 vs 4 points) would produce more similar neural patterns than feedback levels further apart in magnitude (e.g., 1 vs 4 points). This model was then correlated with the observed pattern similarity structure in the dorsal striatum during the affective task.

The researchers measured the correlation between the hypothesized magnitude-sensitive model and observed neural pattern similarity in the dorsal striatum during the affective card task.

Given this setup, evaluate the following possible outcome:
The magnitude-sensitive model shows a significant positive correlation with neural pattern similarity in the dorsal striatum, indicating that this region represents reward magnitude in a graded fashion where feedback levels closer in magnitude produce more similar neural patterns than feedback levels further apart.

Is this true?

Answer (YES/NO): NO